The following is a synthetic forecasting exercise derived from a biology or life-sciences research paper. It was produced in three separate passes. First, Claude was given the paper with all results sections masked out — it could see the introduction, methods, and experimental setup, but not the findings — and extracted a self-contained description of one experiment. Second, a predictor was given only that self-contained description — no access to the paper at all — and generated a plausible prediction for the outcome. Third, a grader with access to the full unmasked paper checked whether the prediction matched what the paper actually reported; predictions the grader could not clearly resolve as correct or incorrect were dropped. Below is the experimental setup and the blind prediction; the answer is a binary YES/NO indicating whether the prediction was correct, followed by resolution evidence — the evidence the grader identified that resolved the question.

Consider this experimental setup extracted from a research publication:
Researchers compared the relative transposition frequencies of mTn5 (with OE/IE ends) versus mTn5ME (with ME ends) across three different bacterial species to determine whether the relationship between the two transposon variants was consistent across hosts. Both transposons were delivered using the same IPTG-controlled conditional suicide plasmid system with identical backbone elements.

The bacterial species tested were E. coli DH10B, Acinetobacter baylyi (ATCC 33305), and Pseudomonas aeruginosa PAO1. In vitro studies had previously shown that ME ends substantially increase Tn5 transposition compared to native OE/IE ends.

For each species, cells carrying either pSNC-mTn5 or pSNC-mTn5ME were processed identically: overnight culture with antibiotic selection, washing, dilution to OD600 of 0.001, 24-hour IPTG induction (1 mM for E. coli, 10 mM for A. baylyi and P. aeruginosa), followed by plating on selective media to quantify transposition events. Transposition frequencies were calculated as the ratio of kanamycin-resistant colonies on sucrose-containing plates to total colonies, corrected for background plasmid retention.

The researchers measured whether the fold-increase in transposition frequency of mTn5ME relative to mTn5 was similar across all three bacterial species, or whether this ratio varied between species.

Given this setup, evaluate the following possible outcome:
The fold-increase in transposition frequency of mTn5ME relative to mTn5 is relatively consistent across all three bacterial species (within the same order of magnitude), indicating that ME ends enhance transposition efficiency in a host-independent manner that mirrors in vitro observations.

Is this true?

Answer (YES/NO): NO